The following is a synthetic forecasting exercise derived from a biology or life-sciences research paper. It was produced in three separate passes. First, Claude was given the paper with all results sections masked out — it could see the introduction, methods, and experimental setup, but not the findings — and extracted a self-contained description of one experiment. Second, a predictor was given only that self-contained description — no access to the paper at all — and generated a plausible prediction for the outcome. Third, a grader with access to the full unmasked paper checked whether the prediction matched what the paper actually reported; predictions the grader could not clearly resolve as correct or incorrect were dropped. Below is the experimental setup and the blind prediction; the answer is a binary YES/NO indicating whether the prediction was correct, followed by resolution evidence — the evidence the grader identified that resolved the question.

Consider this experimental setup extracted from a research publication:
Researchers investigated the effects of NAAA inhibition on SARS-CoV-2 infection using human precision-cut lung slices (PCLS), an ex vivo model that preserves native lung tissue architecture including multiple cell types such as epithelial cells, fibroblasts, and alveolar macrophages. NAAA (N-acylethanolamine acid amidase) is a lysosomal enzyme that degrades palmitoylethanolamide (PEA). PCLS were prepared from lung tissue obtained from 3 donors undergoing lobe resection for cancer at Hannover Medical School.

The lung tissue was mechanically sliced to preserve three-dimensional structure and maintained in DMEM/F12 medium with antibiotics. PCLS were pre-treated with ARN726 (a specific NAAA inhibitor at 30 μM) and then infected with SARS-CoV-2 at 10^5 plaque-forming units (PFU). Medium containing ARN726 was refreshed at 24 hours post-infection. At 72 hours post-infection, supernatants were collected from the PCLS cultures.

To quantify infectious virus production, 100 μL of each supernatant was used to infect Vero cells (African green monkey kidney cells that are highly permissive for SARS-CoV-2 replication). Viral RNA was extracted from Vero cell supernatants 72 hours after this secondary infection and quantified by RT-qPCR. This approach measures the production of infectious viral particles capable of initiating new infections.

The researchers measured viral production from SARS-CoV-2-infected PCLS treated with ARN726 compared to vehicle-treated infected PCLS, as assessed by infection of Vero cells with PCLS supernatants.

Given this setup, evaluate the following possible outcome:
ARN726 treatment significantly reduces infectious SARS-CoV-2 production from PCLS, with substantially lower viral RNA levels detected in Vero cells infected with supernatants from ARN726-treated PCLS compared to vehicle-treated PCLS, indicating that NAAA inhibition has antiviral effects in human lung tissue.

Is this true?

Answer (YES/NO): YES